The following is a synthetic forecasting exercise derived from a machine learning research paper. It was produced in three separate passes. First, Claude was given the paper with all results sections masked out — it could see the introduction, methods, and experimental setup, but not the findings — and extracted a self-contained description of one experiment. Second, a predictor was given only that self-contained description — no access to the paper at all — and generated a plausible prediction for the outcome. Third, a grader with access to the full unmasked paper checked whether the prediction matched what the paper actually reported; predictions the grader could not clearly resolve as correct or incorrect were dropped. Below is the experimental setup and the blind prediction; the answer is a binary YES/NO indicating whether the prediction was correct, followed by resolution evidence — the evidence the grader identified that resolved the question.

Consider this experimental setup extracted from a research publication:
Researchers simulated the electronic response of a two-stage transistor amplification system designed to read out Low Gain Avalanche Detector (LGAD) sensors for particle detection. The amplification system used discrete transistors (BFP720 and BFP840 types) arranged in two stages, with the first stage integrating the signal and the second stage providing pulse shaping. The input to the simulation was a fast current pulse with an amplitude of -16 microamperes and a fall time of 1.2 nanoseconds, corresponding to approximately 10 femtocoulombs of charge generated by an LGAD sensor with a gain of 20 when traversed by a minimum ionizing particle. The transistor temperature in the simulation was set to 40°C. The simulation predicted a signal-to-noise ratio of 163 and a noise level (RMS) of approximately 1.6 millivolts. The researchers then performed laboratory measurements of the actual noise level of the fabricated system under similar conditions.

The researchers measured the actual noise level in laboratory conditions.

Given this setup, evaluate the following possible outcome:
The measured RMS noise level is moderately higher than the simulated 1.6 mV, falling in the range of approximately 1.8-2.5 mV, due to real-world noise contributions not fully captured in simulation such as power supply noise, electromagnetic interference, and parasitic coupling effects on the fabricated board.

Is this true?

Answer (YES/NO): NO